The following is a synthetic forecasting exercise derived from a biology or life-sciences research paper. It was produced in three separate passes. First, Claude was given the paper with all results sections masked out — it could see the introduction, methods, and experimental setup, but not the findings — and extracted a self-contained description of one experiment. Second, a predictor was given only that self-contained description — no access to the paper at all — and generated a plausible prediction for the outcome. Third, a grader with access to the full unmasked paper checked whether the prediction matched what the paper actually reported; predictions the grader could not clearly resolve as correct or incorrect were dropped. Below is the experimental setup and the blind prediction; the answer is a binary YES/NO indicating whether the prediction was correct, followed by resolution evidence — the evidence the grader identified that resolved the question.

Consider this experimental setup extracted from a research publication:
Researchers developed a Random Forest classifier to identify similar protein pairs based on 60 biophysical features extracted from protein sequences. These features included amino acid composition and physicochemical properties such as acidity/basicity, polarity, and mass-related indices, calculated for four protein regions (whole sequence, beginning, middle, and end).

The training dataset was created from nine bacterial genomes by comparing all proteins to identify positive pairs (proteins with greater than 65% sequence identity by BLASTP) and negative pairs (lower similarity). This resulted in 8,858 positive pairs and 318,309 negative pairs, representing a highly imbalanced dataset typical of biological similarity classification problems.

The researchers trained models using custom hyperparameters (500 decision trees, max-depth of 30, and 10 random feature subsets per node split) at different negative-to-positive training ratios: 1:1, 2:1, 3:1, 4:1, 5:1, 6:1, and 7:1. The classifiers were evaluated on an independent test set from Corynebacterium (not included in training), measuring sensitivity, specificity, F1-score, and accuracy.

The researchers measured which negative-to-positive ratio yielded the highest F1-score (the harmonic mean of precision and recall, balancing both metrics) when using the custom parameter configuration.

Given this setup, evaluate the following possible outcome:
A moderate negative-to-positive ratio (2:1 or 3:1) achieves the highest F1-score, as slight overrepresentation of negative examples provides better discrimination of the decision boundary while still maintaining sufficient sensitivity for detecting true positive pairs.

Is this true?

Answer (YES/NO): YES